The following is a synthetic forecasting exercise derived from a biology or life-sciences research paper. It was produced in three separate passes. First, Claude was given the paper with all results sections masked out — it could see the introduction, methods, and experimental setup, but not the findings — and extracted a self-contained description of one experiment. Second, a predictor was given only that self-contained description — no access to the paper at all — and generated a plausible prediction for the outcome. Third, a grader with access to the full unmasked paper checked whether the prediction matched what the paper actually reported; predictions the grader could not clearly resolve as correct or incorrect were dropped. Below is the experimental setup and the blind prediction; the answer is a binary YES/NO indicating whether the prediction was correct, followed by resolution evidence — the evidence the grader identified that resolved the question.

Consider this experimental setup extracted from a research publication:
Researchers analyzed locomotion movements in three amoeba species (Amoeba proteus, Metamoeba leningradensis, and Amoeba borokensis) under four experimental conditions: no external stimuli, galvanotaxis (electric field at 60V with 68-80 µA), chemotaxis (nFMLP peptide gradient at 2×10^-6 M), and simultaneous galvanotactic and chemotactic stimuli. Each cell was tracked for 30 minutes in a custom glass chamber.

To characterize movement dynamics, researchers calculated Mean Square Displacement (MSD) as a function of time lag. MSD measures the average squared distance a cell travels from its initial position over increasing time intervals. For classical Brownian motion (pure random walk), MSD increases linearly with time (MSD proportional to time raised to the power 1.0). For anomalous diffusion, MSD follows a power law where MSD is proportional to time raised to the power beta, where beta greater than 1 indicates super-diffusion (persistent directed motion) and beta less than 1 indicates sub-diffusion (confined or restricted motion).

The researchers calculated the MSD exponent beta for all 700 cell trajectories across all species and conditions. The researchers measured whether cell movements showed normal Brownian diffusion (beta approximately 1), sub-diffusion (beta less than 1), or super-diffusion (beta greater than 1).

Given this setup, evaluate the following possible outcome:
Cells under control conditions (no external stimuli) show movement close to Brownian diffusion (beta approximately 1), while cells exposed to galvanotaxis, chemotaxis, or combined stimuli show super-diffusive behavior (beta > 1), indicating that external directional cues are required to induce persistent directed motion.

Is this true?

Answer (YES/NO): NO